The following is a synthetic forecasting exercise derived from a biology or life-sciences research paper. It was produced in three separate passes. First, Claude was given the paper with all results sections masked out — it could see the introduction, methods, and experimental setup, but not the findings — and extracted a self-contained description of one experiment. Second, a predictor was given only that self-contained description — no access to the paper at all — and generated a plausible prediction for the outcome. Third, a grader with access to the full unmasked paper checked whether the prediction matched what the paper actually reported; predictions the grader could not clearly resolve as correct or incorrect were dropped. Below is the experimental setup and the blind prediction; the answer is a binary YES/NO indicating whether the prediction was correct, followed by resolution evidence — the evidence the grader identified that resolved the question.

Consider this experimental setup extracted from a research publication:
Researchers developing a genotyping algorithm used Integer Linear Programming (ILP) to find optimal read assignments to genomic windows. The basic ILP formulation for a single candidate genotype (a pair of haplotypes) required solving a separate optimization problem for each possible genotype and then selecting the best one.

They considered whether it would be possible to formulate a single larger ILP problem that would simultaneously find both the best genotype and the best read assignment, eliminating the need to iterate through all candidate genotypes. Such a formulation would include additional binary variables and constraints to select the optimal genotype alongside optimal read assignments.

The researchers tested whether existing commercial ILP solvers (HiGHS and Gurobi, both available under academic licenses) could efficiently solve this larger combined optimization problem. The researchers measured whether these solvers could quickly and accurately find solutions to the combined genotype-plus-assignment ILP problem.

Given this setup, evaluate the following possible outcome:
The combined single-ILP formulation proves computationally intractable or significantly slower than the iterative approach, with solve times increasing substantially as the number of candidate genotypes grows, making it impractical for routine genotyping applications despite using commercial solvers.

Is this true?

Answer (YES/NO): YES